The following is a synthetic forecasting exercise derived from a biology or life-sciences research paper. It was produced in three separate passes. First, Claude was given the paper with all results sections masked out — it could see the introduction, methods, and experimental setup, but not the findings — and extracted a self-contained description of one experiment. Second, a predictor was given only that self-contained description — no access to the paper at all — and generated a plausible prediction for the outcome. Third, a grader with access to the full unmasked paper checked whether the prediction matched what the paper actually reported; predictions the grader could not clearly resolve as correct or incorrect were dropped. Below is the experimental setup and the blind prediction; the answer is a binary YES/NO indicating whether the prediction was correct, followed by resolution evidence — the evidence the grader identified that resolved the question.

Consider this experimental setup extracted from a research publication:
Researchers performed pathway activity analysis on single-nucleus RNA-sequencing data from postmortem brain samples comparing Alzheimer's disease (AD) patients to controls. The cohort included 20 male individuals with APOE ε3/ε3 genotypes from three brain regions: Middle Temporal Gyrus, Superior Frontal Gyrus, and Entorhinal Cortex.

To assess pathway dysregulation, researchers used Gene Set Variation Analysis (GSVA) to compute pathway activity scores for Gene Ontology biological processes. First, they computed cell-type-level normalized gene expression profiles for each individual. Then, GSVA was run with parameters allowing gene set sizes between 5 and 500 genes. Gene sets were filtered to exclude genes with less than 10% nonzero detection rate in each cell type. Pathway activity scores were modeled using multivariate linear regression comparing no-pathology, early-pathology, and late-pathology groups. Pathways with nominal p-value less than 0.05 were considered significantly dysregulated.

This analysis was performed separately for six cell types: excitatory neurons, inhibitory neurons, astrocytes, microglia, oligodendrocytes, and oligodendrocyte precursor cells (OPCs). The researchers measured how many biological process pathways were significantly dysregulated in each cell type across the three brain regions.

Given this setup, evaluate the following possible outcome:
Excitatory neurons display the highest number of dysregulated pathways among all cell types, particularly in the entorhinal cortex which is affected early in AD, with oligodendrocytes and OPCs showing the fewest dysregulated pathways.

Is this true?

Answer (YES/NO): NO